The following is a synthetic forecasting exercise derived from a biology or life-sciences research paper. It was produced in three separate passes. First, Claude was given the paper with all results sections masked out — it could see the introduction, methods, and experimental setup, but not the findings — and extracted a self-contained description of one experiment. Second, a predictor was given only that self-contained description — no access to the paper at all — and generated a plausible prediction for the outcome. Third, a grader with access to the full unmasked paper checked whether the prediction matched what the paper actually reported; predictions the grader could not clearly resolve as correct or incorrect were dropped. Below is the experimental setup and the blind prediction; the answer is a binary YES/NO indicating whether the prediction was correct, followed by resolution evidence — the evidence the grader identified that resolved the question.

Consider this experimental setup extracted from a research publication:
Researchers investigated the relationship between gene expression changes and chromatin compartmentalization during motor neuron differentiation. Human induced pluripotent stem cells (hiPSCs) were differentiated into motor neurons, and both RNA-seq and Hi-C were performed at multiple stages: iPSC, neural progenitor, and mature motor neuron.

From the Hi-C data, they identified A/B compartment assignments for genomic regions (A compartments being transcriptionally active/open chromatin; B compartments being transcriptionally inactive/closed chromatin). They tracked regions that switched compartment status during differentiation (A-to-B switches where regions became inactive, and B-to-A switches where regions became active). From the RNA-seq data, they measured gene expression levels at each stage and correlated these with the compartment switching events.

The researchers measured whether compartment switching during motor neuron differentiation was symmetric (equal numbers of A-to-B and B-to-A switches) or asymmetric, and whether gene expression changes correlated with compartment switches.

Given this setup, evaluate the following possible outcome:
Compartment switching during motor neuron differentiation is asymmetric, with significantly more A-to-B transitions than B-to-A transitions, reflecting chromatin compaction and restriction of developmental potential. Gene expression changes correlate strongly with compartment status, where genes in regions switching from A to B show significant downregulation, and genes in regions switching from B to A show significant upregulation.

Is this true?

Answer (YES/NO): NO